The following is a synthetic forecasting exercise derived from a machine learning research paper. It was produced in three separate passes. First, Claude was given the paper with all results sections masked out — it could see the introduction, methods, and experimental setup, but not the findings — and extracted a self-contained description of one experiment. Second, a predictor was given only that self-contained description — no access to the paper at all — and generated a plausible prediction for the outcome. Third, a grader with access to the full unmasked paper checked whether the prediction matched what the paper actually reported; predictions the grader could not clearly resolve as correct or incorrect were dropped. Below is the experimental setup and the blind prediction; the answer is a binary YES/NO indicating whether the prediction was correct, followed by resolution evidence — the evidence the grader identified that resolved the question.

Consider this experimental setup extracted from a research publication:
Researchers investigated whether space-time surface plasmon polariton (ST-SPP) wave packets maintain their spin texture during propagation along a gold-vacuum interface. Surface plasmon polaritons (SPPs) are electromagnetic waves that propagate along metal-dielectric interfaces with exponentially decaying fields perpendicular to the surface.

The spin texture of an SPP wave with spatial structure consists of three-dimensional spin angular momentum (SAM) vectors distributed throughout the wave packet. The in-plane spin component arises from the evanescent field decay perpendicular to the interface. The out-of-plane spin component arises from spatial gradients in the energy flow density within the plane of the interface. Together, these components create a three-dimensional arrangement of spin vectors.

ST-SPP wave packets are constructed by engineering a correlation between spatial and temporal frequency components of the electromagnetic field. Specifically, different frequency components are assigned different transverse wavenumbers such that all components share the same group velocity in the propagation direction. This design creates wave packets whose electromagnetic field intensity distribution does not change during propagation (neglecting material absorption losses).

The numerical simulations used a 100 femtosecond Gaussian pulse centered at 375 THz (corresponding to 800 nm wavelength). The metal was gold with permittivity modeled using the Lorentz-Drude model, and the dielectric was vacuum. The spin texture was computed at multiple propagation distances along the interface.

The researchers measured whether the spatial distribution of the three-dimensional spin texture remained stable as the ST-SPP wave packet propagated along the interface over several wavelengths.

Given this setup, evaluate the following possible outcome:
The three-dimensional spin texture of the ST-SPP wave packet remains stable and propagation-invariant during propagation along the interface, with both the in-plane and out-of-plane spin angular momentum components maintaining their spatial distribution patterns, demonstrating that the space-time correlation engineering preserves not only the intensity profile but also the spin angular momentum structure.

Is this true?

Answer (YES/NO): YES